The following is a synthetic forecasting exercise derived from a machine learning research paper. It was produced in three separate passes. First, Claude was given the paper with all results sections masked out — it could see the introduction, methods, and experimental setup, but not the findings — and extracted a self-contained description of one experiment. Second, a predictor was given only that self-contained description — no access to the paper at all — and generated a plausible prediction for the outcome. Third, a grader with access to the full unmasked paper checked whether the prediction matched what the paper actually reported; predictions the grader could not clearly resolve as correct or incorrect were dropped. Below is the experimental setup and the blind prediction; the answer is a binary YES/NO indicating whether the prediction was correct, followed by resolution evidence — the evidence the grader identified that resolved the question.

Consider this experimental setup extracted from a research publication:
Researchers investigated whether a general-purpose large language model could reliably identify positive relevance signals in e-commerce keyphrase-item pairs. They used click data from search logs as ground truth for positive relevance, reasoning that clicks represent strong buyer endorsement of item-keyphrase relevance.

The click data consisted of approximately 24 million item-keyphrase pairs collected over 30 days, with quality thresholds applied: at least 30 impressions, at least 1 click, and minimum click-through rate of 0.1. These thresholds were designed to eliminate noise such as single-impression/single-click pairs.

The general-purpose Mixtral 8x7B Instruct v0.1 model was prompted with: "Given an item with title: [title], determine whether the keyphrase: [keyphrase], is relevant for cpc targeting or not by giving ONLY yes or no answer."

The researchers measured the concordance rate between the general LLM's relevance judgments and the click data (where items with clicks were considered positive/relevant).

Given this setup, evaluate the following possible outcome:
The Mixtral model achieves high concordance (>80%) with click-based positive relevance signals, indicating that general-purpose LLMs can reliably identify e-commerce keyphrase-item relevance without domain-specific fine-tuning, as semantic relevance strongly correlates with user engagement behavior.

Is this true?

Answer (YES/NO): YES